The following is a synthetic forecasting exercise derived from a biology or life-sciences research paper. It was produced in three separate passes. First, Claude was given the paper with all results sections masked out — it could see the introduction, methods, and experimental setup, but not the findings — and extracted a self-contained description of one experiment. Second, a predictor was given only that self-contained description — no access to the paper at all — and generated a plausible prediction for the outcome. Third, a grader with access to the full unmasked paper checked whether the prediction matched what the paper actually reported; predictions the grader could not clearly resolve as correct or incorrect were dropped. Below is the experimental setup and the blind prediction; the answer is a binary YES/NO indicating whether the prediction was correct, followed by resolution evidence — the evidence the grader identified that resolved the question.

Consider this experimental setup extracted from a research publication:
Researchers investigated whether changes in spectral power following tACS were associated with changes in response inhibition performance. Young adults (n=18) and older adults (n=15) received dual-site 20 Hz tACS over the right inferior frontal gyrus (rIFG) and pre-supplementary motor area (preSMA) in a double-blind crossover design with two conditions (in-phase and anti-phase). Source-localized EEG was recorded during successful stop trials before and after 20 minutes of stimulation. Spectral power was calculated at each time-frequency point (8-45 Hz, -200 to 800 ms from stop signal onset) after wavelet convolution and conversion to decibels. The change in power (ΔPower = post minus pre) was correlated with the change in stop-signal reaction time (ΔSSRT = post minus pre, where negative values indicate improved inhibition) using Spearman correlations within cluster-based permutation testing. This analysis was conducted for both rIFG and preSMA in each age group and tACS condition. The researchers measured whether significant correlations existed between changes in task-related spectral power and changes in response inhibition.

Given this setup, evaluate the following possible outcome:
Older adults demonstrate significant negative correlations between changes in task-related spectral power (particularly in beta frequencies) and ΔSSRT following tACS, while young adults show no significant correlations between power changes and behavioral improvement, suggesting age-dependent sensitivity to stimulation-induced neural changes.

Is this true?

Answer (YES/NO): YES